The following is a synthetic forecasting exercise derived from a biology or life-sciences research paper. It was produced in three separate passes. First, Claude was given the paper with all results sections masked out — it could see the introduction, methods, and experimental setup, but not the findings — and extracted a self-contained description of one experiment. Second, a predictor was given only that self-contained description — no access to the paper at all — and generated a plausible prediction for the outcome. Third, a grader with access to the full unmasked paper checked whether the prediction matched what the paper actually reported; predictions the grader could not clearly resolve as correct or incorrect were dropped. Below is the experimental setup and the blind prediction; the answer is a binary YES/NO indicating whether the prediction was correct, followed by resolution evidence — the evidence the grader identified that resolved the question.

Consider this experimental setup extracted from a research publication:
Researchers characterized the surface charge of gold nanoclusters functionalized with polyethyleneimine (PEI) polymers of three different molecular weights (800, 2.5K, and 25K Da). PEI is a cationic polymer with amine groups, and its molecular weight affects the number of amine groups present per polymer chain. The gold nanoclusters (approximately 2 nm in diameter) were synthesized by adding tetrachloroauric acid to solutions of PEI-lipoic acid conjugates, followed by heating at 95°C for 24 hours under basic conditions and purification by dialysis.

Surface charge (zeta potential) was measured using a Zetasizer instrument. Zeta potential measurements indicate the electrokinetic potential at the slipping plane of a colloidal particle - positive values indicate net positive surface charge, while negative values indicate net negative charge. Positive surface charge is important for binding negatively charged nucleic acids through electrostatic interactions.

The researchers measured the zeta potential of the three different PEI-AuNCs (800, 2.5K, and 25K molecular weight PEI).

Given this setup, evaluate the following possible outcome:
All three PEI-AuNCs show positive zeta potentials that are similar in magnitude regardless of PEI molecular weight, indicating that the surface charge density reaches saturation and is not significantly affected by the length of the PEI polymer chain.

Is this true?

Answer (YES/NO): NO